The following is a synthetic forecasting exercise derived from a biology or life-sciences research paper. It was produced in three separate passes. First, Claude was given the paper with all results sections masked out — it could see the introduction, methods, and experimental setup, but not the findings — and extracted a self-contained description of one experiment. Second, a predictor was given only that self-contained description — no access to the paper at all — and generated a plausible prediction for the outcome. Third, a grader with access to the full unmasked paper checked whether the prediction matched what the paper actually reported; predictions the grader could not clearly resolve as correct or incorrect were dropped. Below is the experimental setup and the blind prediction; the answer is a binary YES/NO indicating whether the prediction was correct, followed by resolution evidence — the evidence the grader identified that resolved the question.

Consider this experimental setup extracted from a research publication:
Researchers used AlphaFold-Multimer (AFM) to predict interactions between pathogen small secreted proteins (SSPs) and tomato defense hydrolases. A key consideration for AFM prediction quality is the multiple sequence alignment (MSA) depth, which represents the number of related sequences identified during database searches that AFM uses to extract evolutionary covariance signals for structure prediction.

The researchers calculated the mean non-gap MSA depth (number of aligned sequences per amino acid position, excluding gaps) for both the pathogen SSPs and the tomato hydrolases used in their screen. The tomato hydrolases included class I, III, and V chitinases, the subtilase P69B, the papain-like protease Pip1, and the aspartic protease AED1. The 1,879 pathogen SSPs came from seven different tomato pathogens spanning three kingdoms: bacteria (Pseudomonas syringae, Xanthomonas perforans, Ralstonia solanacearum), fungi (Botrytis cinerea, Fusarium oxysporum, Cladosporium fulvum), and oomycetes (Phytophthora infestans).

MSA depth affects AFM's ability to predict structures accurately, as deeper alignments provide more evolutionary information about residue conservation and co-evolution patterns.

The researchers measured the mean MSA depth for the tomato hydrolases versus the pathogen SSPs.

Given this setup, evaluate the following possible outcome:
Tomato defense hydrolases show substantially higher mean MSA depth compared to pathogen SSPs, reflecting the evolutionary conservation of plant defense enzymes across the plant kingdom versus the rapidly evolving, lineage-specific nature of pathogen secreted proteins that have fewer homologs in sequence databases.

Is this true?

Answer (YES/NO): YES